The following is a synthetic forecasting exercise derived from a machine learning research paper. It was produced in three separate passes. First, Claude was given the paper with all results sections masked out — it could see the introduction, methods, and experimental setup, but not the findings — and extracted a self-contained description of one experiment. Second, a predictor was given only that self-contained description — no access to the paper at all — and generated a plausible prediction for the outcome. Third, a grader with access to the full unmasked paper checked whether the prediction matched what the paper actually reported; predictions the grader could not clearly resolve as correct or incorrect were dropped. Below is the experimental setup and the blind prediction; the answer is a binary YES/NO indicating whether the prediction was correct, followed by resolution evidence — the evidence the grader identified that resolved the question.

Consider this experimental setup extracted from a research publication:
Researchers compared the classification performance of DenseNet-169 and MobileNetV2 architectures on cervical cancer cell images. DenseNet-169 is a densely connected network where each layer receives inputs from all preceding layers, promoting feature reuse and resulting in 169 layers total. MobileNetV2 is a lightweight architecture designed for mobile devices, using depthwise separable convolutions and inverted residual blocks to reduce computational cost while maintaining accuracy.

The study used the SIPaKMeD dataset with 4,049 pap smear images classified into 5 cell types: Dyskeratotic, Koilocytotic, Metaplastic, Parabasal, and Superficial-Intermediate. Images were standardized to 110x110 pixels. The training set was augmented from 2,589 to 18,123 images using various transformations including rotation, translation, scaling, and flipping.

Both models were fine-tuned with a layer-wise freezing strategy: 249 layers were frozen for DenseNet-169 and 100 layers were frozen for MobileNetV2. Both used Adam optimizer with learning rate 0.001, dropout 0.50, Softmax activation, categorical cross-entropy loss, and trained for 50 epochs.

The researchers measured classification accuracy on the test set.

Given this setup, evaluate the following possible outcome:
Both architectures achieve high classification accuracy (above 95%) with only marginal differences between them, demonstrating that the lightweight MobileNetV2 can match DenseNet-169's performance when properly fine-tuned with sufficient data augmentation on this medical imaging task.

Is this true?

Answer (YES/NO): NO